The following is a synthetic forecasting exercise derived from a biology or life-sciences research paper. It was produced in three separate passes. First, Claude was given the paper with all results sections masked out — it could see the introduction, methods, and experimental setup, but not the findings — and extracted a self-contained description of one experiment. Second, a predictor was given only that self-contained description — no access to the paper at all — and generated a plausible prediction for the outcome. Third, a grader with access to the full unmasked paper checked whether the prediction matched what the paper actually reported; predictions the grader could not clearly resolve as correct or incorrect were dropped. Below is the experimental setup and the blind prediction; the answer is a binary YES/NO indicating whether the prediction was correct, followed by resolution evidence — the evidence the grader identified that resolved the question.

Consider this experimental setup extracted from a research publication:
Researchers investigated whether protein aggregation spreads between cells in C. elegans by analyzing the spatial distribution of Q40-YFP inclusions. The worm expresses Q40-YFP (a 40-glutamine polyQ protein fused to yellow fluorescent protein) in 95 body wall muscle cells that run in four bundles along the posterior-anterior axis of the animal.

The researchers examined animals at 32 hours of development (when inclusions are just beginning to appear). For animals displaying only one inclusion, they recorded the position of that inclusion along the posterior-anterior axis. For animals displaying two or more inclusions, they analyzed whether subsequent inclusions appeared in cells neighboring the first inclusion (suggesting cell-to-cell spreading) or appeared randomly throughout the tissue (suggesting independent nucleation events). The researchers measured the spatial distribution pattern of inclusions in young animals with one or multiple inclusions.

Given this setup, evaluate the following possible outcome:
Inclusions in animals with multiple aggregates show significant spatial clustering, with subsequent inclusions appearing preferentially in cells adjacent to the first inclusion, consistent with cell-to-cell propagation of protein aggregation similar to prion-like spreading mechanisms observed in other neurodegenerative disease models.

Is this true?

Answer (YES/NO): NO